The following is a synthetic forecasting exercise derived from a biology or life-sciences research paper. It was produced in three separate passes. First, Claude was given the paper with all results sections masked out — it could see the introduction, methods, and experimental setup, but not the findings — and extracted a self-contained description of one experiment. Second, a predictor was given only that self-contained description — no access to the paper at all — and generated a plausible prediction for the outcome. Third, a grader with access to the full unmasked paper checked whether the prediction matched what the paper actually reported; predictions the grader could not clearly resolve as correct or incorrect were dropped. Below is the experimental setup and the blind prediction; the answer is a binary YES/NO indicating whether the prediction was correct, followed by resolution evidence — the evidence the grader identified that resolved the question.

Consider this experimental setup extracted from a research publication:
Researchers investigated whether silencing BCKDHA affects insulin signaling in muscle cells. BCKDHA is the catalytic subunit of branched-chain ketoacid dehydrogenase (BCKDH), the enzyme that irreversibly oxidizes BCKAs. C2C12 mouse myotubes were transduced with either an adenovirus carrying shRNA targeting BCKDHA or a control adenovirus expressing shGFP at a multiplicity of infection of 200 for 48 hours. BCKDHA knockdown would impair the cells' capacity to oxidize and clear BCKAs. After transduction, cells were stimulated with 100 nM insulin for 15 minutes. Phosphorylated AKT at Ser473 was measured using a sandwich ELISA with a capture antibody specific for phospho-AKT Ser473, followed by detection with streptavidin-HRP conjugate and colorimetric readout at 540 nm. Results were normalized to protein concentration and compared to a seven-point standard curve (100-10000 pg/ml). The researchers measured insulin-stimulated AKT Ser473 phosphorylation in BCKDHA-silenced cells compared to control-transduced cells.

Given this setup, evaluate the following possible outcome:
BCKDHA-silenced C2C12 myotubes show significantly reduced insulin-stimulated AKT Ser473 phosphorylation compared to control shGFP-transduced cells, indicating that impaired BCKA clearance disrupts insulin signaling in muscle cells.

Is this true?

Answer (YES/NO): YES